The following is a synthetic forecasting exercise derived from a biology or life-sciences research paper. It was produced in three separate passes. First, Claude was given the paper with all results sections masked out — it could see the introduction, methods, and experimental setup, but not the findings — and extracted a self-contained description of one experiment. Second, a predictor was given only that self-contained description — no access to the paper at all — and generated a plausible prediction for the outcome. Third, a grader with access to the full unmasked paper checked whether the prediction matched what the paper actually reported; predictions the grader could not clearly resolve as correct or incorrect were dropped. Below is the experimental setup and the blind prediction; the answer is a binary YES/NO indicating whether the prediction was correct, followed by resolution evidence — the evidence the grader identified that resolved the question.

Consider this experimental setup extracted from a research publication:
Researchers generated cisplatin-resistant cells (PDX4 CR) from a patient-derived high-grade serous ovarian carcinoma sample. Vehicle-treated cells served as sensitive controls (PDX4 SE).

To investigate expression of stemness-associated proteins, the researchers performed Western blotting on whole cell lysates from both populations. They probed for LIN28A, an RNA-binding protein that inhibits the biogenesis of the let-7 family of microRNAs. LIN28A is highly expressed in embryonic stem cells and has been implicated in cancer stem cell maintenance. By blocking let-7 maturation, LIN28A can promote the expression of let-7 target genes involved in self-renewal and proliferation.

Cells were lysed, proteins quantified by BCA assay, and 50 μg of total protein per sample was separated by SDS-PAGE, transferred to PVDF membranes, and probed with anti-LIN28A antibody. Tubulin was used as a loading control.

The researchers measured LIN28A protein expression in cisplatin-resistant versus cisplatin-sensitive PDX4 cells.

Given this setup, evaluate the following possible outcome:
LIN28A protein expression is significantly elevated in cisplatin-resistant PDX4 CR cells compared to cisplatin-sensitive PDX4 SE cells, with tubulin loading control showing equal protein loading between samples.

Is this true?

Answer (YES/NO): NO